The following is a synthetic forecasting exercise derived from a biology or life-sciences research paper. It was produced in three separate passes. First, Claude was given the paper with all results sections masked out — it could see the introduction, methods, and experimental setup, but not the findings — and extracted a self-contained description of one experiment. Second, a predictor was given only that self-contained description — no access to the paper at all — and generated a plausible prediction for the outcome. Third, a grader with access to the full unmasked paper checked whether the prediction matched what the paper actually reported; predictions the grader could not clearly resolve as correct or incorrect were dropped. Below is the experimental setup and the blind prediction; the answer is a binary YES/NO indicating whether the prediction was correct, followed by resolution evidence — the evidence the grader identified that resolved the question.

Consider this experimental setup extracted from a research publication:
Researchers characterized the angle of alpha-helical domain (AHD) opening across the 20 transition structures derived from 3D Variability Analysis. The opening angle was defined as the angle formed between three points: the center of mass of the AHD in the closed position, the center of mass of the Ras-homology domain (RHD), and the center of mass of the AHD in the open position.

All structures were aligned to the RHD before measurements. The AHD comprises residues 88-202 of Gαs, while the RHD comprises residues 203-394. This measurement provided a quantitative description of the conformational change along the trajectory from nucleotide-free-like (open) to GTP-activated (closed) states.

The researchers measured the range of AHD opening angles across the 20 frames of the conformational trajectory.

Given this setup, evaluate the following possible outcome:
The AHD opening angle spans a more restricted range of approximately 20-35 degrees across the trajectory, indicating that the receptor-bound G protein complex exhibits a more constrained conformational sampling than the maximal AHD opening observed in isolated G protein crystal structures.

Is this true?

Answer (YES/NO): NO